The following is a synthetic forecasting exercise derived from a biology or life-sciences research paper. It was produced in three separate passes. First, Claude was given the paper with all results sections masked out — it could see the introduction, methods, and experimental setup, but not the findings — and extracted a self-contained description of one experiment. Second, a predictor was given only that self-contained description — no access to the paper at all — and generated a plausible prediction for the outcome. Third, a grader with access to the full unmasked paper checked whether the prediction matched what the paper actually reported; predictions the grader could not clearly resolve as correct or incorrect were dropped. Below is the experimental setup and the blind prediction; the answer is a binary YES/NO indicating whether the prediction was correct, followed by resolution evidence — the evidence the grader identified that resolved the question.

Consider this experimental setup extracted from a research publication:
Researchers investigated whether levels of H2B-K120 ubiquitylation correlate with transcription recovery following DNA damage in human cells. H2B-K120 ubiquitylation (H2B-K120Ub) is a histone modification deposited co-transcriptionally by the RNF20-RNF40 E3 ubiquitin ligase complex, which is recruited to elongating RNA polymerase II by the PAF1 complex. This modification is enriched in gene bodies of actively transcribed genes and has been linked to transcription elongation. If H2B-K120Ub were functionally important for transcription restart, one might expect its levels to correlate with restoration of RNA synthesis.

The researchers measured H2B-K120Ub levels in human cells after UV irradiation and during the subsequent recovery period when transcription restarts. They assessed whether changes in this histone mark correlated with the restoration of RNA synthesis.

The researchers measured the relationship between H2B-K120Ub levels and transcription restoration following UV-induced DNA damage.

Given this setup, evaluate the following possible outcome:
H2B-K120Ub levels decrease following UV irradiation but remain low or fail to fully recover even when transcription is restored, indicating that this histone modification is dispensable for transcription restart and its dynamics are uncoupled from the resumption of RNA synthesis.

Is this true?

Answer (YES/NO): YES